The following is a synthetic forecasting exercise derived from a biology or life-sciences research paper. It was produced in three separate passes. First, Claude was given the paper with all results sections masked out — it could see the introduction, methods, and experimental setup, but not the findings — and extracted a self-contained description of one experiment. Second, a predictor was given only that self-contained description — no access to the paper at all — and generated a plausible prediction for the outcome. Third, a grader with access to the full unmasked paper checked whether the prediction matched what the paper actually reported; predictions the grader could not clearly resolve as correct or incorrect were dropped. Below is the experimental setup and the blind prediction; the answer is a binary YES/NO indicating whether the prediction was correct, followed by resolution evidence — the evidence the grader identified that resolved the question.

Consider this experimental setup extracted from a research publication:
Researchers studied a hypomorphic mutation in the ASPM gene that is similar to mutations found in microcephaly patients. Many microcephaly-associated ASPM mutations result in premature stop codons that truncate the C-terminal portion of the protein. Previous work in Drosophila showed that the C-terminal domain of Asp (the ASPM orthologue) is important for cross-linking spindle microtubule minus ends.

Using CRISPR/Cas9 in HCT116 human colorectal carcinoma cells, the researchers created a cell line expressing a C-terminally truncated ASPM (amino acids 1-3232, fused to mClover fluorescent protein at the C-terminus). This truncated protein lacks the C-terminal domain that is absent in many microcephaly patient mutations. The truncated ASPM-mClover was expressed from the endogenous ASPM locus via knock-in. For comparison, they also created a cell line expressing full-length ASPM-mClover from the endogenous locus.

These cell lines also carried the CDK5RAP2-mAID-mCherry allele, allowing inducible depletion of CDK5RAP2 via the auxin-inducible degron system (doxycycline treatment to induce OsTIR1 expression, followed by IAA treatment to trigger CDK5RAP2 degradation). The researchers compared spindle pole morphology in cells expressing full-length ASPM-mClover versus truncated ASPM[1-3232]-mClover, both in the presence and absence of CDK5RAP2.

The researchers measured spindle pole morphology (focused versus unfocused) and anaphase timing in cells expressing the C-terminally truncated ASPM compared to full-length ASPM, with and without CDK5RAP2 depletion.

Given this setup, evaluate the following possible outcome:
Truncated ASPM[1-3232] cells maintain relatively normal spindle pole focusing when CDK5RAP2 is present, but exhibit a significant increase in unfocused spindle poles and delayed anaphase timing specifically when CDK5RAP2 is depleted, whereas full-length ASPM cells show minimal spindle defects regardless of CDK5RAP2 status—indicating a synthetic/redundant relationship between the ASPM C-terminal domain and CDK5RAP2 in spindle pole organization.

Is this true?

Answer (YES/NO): YES